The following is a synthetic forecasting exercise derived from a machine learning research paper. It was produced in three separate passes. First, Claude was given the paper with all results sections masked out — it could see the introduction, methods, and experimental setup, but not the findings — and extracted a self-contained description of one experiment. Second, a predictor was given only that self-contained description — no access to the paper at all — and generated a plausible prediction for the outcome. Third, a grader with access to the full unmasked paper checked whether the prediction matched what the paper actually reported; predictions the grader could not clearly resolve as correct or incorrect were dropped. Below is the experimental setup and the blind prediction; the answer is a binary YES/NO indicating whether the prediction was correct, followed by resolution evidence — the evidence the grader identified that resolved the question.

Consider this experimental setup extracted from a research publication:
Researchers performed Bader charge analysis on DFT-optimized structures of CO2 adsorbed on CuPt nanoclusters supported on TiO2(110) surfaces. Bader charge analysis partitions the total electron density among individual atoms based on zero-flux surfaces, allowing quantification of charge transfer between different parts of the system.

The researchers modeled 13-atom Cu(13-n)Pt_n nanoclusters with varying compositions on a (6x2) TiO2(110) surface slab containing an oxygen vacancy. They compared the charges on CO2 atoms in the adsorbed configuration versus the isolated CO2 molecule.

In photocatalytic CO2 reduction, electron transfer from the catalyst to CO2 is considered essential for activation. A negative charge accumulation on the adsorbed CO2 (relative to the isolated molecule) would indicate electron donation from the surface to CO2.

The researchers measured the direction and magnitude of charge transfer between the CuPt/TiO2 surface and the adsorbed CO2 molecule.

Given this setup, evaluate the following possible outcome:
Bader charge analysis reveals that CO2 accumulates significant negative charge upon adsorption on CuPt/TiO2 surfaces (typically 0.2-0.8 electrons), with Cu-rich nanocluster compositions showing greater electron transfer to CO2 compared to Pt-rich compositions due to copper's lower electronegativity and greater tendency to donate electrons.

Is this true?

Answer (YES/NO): NO